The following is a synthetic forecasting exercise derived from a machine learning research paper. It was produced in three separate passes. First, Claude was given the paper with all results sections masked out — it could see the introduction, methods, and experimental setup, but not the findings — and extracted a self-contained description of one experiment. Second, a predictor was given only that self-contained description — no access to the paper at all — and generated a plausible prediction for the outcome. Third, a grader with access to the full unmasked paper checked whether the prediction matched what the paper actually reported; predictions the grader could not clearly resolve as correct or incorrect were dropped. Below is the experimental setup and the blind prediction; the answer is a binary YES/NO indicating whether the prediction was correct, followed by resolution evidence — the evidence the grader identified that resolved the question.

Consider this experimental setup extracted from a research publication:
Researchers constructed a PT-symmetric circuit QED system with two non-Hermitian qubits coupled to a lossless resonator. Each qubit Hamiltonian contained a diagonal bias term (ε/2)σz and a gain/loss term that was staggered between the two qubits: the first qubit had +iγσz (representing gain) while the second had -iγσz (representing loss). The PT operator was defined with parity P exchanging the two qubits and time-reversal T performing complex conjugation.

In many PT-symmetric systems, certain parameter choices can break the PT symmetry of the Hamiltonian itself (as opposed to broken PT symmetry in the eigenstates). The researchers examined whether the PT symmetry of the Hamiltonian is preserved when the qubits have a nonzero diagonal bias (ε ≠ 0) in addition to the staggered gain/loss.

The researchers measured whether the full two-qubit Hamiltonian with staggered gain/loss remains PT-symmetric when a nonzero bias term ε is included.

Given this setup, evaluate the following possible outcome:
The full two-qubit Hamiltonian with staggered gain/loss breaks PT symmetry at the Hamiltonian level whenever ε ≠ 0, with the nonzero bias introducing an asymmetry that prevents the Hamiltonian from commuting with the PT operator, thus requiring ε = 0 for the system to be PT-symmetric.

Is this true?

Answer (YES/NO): NO